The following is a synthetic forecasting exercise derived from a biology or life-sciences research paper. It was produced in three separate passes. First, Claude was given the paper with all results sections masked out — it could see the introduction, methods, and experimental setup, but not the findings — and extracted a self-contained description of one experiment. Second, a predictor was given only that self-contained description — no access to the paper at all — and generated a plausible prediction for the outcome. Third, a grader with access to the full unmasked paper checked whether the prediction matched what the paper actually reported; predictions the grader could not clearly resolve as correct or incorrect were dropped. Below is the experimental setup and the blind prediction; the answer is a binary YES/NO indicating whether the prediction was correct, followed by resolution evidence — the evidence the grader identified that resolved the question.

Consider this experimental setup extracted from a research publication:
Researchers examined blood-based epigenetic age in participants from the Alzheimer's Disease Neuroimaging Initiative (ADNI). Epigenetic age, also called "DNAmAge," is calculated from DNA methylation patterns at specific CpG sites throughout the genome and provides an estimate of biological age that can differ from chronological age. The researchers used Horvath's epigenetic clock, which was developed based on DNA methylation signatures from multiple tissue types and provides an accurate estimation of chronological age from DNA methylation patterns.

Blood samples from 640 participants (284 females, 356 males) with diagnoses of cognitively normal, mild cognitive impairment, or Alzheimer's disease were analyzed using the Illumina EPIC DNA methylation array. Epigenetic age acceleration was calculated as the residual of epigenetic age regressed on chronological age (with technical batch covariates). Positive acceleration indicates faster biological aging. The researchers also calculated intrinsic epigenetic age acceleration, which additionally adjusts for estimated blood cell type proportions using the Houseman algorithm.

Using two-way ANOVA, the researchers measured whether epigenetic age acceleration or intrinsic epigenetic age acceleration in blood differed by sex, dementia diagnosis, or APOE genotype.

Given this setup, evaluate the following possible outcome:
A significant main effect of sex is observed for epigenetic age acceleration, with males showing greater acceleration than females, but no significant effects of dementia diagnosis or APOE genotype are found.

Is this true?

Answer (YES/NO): NO